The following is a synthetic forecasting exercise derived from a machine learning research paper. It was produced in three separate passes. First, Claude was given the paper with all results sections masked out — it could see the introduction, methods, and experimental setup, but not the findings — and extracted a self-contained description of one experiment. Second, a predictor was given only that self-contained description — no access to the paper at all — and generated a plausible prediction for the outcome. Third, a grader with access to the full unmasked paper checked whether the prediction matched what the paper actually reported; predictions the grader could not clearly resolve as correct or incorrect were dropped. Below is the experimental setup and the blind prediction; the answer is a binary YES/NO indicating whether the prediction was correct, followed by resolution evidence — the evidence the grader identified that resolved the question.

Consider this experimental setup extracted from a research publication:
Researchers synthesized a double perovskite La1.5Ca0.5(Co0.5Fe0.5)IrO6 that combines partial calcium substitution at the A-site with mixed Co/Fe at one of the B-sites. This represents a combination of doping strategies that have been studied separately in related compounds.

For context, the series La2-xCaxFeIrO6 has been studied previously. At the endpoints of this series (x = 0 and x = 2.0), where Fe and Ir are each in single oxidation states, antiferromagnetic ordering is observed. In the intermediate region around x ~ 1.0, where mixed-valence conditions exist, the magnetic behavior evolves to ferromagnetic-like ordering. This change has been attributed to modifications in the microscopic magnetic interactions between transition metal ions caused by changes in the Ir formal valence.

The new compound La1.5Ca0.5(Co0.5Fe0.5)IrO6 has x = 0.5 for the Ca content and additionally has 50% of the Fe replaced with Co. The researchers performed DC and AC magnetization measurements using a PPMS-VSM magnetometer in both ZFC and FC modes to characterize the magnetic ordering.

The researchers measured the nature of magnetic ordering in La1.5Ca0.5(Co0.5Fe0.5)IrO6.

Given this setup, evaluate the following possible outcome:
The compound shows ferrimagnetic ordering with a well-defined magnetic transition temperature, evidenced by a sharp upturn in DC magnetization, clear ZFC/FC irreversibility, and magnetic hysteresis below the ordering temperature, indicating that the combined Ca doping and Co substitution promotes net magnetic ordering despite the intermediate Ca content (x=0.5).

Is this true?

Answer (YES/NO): YES